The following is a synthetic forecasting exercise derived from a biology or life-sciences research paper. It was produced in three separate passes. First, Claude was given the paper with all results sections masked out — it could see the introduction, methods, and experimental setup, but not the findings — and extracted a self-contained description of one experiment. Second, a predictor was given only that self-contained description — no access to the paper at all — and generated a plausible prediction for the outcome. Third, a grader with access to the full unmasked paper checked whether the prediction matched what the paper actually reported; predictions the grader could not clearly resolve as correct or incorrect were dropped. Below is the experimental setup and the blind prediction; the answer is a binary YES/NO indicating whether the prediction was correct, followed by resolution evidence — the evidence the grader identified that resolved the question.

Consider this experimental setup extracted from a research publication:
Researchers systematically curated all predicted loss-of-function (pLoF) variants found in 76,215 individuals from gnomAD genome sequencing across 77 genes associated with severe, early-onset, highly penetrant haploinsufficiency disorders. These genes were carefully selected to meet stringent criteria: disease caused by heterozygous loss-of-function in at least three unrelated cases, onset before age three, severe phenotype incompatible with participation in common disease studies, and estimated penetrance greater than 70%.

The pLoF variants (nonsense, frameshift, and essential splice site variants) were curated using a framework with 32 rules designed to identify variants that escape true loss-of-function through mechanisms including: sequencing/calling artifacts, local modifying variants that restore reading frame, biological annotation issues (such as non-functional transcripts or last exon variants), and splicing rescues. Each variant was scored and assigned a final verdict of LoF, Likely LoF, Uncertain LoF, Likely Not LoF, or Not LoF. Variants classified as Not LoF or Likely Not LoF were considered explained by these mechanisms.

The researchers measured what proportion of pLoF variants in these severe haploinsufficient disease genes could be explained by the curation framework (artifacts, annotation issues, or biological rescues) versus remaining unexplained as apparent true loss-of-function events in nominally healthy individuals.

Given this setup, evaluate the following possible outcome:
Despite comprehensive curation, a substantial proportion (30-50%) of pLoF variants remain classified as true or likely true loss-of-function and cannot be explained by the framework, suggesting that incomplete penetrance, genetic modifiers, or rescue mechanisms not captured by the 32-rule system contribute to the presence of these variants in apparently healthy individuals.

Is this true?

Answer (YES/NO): NO